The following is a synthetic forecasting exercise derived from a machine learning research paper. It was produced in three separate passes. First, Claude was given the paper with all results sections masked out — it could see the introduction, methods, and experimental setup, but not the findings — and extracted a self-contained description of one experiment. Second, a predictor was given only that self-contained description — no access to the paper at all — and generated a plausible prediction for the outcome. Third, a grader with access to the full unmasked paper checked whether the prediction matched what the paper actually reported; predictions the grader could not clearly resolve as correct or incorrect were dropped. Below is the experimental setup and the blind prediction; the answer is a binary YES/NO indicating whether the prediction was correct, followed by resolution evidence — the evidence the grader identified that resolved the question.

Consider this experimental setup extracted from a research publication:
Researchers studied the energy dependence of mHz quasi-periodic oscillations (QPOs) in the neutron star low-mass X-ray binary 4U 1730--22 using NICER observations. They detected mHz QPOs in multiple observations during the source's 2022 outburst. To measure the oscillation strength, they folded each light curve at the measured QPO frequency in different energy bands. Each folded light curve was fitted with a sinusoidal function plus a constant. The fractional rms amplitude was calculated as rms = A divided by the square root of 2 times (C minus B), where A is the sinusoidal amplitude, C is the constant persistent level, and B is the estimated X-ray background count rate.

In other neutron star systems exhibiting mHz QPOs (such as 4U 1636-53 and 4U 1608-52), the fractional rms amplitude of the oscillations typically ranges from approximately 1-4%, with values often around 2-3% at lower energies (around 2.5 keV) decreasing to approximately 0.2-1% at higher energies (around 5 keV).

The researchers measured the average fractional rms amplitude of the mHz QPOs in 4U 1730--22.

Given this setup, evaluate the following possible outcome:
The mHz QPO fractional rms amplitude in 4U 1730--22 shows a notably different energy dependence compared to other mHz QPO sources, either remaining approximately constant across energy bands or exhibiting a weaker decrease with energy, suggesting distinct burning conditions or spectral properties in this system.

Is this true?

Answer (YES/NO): NO